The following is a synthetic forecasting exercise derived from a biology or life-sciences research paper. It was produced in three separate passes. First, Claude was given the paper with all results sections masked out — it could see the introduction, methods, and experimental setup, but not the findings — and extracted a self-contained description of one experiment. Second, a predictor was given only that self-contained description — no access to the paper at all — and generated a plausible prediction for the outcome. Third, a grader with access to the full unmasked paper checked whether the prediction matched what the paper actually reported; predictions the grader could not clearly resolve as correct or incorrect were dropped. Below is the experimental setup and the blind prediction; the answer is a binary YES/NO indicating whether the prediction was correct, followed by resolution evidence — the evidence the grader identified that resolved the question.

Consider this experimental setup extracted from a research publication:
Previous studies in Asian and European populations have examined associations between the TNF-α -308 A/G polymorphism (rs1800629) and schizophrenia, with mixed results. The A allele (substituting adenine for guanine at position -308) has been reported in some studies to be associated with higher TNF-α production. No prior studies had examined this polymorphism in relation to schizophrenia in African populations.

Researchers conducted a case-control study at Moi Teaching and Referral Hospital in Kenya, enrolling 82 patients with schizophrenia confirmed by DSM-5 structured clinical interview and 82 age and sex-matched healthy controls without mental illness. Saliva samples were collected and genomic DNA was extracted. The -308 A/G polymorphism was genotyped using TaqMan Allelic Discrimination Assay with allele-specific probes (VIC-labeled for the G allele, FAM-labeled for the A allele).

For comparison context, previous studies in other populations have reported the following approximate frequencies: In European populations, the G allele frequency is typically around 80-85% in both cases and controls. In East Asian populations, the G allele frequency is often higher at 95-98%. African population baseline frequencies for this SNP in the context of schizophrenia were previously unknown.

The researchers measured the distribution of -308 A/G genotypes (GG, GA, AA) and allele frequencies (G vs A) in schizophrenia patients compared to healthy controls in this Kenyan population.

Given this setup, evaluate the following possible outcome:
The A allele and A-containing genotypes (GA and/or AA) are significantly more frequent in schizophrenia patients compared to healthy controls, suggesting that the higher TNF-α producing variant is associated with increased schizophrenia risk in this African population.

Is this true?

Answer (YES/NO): NO